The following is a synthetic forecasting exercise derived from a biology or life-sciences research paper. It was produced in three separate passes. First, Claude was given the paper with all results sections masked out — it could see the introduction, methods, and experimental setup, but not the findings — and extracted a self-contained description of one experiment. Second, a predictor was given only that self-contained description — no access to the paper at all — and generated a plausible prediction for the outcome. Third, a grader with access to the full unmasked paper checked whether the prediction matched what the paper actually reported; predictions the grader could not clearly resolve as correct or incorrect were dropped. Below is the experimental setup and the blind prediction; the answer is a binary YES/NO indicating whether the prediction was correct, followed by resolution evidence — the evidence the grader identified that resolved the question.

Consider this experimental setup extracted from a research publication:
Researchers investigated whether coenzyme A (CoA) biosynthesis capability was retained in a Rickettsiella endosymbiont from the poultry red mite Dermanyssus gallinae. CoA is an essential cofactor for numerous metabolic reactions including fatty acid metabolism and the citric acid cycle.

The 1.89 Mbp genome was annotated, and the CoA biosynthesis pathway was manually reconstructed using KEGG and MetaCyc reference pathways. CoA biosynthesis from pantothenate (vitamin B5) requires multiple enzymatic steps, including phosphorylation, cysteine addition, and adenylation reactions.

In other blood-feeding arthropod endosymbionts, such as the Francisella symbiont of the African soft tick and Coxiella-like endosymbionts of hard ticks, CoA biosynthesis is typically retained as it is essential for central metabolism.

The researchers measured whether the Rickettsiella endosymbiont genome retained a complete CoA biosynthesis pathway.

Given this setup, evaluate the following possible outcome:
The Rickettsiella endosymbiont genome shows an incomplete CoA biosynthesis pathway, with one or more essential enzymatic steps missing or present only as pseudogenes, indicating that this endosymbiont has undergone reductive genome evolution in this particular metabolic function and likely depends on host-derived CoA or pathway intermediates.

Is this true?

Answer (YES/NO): NO